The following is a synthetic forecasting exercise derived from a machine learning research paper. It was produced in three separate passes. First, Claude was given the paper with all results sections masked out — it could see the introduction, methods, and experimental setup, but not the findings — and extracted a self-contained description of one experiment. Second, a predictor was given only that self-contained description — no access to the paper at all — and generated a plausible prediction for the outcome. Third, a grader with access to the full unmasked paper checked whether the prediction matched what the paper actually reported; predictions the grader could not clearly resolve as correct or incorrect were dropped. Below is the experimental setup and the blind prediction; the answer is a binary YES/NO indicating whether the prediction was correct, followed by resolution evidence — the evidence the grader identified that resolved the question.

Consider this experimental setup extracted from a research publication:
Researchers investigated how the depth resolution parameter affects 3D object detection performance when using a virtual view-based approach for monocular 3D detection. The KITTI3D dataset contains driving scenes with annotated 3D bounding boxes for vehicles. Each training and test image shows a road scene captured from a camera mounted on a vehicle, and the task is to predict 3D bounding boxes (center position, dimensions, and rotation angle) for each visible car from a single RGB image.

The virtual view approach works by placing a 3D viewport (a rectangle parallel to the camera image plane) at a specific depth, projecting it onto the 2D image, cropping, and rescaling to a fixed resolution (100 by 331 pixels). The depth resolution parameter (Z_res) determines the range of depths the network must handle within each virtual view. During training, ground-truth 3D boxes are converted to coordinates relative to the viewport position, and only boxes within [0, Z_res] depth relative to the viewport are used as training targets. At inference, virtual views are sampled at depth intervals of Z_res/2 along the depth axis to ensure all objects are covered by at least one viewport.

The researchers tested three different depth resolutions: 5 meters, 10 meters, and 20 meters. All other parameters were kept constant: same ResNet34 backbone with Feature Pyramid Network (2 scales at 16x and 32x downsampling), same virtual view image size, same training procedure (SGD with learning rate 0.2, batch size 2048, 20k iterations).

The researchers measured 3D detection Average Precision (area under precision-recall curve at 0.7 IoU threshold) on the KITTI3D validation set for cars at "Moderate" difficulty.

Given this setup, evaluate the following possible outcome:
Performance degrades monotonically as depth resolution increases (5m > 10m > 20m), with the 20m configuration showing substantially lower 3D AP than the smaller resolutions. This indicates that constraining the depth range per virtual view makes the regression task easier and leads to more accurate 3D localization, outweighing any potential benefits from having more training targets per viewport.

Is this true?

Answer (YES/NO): YES